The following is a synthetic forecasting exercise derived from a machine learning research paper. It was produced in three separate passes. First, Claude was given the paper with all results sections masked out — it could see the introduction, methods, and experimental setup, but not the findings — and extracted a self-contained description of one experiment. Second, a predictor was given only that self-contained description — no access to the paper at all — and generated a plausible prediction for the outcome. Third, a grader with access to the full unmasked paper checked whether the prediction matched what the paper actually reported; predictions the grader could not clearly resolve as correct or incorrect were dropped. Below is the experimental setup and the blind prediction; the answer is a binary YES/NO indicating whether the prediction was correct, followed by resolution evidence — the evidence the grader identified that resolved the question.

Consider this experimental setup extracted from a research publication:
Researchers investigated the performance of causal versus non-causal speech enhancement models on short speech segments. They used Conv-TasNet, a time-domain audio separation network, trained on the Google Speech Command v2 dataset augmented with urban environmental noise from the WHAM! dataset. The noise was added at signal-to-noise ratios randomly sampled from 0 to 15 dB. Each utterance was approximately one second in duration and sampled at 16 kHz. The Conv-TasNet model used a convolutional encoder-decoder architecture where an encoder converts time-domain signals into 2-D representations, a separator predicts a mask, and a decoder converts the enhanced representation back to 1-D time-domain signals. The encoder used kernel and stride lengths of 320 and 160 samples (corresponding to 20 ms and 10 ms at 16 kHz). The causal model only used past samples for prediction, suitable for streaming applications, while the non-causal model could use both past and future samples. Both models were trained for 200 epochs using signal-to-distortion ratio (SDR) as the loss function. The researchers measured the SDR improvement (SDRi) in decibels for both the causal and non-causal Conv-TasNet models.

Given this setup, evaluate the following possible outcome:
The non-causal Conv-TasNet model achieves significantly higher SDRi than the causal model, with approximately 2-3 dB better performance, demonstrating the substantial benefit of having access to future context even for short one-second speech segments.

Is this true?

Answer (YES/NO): NO